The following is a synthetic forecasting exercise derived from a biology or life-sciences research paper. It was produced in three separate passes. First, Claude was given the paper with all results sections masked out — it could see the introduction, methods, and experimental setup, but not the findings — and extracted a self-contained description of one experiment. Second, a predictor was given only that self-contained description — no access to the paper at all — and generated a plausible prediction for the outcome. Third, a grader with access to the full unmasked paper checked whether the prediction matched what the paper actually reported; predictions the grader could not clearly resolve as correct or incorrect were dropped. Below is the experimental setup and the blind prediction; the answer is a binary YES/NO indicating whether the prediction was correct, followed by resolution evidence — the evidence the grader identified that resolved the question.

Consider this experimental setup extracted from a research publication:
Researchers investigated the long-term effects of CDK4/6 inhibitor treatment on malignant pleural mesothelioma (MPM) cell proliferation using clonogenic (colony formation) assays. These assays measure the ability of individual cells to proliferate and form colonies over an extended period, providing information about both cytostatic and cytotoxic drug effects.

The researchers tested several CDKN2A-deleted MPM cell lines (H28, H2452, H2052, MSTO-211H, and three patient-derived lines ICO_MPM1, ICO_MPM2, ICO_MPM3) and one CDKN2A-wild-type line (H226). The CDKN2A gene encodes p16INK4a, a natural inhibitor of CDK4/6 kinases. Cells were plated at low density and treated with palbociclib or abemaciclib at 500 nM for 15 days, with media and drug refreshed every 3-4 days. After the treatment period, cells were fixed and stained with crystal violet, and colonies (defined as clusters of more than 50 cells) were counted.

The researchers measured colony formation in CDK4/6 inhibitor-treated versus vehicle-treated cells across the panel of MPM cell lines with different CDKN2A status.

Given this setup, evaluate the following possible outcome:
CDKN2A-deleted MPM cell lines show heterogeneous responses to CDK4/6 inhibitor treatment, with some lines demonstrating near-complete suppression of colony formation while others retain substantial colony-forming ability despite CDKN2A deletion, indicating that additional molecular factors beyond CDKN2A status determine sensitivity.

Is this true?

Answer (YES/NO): NO